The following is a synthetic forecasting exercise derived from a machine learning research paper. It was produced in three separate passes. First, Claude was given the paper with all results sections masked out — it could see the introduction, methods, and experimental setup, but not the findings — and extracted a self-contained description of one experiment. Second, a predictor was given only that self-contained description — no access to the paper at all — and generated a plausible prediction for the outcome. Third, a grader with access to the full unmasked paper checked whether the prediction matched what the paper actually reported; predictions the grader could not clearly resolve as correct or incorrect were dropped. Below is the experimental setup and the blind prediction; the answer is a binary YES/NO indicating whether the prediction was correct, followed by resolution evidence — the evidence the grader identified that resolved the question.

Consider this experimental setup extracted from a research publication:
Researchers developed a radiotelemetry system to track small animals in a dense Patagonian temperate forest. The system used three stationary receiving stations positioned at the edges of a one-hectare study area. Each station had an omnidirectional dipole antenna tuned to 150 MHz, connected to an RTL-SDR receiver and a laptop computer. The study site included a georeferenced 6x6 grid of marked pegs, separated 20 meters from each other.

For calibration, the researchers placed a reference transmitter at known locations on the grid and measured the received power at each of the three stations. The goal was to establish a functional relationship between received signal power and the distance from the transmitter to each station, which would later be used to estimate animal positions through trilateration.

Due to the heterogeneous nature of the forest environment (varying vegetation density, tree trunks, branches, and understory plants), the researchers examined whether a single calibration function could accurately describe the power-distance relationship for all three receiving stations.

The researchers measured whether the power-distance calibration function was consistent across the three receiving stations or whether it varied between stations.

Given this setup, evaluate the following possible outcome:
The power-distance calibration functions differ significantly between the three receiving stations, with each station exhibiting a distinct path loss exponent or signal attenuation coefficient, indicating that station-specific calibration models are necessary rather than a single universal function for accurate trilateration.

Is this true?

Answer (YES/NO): YES